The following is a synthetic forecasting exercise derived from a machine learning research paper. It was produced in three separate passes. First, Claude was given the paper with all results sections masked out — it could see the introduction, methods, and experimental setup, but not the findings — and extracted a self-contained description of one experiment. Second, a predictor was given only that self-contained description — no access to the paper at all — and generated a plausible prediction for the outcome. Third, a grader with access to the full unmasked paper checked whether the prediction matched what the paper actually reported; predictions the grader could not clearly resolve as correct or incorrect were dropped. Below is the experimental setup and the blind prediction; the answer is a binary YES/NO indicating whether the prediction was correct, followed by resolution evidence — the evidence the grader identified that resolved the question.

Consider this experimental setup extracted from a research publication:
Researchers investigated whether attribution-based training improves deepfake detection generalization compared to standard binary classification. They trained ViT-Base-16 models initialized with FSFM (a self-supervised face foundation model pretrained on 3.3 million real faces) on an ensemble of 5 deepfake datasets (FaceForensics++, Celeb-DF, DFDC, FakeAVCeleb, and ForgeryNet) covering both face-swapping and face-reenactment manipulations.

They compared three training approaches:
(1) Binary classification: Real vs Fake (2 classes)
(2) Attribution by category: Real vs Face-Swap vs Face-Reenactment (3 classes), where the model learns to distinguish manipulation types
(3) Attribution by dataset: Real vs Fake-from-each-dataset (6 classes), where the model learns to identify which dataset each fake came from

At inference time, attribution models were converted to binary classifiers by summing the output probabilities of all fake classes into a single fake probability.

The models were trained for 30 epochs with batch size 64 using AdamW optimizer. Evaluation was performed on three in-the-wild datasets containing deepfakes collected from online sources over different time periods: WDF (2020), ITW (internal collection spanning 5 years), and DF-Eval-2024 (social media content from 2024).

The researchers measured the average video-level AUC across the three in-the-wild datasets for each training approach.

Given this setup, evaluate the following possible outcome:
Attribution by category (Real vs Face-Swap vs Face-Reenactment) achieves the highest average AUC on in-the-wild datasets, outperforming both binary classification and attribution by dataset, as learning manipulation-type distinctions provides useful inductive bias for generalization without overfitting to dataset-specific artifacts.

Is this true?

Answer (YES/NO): NO